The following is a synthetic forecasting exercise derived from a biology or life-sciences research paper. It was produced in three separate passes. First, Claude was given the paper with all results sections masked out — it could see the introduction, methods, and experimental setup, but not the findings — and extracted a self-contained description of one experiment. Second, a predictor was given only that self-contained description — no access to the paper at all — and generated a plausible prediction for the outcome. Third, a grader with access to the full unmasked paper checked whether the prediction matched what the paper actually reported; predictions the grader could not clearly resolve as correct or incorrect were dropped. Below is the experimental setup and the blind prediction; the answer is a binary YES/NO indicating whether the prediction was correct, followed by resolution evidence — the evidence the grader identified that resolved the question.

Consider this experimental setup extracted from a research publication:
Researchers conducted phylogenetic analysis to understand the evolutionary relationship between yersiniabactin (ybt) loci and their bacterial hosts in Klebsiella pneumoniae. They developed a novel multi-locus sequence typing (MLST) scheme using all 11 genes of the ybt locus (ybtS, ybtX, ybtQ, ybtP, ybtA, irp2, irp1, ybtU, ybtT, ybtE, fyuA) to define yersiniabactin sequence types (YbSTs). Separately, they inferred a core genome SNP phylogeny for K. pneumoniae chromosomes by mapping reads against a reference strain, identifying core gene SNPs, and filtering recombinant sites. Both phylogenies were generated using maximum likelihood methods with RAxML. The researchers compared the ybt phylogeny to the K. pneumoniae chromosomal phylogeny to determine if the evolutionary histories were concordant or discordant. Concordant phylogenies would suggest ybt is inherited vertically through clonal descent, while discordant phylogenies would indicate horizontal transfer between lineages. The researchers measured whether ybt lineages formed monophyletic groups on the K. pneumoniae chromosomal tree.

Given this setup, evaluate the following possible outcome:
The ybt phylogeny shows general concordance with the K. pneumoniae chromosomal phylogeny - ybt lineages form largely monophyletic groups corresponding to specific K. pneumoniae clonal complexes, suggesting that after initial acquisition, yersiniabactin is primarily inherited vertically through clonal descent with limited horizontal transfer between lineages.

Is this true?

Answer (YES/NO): NO